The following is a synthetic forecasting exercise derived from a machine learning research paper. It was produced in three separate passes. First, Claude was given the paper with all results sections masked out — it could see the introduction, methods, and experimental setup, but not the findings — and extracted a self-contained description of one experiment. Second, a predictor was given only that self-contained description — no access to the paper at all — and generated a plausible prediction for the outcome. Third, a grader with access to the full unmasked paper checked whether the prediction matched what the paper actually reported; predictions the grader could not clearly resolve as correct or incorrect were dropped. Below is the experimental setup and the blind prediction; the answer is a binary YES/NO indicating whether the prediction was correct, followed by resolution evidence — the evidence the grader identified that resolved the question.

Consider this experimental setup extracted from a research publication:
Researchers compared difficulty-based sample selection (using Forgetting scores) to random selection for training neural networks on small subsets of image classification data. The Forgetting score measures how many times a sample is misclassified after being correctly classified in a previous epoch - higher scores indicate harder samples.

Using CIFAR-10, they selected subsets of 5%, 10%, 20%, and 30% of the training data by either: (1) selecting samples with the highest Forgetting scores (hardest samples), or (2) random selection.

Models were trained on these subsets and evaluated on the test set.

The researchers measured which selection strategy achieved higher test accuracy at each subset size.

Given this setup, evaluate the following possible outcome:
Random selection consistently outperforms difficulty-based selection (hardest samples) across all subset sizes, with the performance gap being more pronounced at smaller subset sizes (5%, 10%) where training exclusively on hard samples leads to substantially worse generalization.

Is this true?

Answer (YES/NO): YES